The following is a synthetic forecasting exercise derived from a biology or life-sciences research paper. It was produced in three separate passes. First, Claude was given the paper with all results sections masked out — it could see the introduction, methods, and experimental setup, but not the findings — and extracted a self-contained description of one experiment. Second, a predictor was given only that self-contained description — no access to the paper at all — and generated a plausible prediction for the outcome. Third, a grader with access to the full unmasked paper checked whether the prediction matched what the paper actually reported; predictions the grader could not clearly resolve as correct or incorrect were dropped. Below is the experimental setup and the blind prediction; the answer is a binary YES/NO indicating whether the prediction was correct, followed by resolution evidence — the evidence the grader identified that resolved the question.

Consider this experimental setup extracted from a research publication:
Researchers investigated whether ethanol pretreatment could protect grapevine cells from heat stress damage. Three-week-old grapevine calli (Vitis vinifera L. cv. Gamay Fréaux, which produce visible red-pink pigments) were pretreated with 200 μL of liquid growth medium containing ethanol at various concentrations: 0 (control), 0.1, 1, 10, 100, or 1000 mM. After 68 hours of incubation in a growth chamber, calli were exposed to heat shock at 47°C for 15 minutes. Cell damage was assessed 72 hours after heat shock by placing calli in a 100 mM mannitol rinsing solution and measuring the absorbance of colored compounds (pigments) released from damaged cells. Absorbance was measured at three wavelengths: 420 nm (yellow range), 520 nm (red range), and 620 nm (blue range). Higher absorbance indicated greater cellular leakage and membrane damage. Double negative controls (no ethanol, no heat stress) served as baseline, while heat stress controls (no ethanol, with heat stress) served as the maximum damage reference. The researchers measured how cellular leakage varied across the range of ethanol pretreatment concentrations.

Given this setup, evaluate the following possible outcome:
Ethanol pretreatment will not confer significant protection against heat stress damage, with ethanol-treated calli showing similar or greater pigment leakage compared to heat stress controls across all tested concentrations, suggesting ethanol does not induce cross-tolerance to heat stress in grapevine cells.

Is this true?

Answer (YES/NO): NO